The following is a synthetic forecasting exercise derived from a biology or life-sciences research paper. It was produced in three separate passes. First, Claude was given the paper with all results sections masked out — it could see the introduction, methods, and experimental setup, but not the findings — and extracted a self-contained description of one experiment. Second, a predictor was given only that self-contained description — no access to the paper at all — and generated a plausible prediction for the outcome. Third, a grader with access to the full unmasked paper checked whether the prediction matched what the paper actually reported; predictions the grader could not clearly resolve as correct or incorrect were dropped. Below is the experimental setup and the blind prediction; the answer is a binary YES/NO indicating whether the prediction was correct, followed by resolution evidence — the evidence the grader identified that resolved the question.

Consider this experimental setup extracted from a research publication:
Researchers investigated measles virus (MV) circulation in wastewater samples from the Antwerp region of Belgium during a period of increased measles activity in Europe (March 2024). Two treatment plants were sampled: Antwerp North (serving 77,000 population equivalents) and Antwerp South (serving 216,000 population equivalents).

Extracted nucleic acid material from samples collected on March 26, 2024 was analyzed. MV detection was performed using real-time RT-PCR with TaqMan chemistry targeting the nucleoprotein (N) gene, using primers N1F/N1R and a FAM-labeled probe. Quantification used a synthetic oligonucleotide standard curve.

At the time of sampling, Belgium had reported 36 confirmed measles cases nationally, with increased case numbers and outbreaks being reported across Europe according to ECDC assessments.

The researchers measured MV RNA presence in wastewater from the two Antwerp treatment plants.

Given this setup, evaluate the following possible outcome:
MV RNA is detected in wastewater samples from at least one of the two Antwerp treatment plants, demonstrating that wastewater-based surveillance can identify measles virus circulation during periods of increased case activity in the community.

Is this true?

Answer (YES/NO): NO